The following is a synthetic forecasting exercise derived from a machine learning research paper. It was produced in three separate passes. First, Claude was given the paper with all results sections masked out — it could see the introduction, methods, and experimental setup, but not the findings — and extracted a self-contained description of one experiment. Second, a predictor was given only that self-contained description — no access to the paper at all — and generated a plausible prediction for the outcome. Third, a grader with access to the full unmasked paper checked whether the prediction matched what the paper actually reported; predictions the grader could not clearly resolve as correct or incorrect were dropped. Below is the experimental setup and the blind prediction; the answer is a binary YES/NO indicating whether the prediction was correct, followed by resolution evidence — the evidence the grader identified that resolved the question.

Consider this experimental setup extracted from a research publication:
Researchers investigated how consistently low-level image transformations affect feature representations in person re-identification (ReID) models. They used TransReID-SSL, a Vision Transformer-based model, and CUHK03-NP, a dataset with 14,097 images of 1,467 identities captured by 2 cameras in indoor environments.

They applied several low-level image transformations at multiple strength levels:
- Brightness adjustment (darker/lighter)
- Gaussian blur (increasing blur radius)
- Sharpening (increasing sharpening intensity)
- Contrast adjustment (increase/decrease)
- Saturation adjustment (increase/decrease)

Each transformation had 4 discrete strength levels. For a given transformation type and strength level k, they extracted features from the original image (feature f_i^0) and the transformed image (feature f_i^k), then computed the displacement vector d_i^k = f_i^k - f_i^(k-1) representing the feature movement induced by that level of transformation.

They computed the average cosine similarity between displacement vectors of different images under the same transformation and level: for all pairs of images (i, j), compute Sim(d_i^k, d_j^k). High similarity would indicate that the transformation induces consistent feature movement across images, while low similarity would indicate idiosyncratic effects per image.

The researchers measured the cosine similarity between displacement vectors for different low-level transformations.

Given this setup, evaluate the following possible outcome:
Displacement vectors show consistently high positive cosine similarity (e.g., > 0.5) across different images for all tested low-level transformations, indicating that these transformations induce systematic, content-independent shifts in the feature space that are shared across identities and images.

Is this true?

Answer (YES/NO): NO